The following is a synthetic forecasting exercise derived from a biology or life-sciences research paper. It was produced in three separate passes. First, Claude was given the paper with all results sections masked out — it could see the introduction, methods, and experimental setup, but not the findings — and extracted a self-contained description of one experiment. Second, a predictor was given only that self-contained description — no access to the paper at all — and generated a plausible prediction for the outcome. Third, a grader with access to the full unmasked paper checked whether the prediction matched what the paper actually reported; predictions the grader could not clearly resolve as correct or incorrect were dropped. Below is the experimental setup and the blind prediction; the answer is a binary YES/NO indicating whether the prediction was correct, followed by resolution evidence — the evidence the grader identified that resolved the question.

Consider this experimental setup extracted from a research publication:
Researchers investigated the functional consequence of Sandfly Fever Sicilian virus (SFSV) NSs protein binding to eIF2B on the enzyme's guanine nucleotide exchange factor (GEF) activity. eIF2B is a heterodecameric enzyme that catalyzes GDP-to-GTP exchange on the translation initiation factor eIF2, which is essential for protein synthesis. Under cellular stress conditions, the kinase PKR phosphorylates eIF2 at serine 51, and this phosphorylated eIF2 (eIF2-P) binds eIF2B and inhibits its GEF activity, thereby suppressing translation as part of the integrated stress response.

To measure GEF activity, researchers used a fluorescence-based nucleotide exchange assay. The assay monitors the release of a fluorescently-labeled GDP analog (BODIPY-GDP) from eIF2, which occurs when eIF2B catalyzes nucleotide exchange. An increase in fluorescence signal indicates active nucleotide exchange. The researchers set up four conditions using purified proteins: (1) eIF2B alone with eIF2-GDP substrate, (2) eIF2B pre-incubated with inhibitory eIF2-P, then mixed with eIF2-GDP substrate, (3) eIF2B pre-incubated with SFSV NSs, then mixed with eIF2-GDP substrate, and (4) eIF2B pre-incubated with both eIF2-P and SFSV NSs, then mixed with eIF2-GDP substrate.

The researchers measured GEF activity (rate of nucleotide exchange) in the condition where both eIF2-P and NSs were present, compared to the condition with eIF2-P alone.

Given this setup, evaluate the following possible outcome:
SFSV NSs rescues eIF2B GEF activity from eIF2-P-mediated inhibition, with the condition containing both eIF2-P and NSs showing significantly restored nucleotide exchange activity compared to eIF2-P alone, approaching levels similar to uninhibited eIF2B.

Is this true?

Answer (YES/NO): YES